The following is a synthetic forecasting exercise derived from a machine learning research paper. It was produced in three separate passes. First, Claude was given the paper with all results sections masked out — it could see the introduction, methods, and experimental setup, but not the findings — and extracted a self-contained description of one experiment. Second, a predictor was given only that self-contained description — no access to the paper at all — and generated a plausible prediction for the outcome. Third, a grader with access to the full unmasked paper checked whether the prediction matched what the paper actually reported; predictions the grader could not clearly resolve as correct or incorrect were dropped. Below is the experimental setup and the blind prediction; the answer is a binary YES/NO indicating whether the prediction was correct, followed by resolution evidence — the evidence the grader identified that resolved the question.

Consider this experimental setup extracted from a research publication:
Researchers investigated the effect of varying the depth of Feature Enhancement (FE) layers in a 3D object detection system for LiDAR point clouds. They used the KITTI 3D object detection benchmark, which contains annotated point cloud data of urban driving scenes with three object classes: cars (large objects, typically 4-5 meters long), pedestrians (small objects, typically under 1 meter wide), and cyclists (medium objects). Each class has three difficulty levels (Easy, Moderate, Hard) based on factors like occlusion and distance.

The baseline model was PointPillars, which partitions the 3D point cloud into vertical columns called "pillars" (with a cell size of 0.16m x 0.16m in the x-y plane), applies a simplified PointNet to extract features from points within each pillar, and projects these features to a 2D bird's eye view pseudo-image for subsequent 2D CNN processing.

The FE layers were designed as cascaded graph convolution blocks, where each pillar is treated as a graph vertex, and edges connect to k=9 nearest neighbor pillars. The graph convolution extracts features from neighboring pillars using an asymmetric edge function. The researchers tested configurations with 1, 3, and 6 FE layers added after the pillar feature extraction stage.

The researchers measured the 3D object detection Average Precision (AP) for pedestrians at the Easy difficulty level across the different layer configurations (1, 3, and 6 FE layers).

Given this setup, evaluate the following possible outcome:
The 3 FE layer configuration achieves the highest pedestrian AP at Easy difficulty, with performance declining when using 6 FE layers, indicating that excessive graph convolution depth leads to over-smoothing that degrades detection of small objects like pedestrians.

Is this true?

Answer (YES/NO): NO